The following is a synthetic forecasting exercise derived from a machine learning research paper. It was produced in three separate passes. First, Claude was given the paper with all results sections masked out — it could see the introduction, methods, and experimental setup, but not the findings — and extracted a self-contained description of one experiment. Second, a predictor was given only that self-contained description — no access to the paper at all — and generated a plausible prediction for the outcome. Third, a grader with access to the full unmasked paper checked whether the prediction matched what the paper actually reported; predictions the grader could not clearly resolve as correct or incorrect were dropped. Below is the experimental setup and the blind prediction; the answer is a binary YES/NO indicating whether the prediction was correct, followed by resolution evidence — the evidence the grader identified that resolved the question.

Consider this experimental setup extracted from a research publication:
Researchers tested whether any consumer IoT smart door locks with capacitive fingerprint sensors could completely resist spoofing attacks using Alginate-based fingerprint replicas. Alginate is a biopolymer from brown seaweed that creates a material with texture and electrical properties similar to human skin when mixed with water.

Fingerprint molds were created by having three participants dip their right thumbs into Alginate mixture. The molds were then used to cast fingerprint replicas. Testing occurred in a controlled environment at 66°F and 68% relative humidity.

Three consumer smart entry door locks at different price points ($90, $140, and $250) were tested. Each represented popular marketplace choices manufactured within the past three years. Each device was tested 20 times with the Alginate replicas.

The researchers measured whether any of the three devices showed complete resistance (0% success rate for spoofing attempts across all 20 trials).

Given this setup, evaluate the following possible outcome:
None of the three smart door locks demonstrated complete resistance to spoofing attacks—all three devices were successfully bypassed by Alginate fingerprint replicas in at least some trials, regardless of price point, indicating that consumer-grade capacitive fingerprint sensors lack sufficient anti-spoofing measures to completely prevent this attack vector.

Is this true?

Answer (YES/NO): NO